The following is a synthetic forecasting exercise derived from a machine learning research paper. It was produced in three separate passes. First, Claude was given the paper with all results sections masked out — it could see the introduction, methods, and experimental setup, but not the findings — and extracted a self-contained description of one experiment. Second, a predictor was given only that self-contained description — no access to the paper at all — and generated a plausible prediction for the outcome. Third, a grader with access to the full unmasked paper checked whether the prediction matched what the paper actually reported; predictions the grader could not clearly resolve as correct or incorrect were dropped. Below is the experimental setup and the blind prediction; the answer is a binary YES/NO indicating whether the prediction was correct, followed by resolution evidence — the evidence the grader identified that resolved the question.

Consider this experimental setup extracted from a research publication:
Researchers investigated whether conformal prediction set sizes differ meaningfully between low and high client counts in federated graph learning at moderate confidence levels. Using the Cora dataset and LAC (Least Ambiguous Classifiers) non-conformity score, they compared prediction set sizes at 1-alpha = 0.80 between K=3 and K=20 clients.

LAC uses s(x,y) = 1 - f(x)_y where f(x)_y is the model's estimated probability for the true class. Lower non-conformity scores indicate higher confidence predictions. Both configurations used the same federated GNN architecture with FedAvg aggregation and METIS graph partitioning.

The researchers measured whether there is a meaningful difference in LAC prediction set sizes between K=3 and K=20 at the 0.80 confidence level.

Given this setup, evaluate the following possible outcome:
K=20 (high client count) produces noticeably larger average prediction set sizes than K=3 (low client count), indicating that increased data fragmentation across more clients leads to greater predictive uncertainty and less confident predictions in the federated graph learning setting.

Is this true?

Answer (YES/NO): YES